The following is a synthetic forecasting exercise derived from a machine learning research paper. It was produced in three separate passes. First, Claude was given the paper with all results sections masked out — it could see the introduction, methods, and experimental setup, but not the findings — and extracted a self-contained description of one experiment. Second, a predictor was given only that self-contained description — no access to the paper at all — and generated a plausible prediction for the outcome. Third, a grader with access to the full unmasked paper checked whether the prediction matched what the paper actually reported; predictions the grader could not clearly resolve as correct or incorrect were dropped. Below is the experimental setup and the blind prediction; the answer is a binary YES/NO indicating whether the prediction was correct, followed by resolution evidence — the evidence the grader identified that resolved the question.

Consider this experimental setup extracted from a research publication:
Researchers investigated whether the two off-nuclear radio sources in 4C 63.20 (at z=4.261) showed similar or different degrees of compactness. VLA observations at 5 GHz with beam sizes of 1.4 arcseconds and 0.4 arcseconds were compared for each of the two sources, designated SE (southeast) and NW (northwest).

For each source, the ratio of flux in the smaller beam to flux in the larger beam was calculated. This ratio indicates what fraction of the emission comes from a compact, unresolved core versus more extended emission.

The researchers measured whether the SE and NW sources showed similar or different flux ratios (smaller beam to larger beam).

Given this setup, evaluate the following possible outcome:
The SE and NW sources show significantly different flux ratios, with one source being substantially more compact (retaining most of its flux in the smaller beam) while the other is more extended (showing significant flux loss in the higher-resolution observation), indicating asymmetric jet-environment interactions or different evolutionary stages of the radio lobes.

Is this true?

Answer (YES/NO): YES